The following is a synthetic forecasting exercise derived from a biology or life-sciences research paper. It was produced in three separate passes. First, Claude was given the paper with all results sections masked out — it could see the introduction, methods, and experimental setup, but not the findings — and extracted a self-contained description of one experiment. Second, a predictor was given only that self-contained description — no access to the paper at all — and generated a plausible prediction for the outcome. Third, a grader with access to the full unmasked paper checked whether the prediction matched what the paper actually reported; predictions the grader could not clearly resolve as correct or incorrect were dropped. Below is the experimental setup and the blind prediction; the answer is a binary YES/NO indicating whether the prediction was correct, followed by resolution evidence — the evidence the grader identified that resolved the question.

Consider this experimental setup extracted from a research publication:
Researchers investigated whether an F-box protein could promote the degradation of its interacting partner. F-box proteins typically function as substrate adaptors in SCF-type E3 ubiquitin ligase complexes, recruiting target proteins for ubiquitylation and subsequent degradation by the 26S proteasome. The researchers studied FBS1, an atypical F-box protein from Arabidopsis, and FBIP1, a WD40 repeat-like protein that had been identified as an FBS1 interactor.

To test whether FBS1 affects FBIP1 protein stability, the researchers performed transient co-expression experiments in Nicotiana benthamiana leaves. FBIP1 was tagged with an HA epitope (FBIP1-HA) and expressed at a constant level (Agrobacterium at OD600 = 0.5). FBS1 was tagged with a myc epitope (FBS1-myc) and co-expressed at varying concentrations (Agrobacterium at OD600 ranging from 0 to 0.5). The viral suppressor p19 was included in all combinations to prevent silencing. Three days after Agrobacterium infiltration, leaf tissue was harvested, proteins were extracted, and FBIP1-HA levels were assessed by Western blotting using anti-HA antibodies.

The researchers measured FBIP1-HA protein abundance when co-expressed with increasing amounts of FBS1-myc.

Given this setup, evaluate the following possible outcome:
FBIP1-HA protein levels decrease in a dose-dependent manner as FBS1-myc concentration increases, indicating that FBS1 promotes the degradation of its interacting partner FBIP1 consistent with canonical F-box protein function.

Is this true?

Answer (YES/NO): YES